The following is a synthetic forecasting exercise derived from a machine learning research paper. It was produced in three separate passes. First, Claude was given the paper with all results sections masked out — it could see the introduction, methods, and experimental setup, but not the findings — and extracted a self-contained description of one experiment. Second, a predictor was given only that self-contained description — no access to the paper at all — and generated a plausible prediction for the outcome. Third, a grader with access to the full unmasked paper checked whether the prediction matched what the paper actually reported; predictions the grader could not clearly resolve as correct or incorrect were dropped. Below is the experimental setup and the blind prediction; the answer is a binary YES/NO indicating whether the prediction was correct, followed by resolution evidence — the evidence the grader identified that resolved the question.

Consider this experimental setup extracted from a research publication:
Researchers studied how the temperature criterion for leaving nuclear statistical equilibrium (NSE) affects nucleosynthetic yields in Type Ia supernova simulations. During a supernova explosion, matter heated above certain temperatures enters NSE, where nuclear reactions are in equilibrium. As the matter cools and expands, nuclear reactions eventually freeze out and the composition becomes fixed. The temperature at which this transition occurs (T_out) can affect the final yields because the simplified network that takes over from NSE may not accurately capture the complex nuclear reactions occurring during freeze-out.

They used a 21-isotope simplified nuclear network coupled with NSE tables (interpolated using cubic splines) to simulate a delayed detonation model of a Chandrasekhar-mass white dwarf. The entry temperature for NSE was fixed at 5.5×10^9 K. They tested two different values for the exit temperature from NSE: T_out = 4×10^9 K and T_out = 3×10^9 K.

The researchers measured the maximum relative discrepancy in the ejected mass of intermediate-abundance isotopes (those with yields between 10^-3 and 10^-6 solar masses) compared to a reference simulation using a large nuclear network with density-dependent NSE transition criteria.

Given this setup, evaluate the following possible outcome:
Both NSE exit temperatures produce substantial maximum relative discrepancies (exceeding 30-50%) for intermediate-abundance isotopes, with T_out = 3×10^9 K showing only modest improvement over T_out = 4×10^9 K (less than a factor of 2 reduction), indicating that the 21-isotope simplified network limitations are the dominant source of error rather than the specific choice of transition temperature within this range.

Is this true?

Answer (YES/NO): NO